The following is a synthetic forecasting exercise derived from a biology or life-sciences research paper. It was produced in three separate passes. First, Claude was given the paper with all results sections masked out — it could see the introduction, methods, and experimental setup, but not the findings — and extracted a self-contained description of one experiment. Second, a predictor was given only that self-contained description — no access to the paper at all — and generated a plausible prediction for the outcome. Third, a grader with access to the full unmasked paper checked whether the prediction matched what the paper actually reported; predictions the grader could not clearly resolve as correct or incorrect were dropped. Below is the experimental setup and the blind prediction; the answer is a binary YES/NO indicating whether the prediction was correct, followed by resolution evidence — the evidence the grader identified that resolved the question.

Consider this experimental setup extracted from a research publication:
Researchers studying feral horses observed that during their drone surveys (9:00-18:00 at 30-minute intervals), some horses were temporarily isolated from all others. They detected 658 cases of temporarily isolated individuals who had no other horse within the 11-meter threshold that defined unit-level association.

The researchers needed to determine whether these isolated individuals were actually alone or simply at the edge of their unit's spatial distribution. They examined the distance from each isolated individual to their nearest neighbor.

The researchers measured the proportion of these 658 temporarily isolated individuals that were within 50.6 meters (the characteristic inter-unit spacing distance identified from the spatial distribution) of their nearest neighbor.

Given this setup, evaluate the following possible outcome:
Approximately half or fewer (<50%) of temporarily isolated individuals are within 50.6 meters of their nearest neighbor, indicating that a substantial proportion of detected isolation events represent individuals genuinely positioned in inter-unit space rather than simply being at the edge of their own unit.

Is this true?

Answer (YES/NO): NO